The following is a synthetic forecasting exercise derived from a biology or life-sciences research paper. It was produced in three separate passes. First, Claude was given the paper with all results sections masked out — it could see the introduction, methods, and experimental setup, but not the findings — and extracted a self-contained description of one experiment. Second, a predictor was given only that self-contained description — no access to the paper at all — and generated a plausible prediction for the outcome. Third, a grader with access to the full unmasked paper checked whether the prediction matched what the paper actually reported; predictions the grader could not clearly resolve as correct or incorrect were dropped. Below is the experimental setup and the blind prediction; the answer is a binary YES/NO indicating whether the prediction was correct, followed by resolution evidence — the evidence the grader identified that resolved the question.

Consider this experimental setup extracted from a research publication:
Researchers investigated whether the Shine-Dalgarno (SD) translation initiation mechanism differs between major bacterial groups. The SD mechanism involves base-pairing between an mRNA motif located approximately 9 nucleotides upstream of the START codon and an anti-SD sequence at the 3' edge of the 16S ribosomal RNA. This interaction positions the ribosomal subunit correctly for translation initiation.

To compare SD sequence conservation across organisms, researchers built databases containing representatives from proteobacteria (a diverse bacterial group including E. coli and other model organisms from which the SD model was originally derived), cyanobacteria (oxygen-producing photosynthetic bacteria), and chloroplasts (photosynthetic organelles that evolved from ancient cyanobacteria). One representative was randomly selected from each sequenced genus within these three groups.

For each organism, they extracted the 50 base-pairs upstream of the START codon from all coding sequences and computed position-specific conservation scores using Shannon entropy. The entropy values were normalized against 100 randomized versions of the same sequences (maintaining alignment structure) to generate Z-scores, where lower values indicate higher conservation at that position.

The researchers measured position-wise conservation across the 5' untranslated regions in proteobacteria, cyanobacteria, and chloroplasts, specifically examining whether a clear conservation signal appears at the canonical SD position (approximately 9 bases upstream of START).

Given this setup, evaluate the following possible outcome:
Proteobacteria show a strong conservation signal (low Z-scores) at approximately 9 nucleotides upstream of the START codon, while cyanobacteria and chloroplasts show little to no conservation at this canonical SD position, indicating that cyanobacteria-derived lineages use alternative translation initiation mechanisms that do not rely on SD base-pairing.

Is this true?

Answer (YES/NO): YES